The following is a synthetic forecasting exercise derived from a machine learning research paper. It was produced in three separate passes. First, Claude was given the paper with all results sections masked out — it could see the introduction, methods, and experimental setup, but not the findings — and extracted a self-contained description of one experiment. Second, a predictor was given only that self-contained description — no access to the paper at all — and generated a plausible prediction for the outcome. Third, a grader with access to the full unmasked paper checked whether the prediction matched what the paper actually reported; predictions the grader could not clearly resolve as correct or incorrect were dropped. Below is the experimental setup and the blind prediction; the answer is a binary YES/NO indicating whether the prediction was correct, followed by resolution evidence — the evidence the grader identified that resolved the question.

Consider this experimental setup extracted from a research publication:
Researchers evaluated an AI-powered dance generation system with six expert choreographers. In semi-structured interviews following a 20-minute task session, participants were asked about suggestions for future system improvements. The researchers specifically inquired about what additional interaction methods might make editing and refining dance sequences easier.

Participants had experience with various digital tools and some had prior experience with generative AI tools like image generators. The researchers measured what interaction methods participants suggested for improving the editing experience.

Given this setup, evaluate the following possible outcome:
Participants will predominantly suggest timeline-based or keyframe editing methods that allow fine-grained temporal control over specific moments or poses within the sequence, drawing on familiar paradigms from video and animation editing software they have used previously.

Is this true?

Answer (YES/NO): NO